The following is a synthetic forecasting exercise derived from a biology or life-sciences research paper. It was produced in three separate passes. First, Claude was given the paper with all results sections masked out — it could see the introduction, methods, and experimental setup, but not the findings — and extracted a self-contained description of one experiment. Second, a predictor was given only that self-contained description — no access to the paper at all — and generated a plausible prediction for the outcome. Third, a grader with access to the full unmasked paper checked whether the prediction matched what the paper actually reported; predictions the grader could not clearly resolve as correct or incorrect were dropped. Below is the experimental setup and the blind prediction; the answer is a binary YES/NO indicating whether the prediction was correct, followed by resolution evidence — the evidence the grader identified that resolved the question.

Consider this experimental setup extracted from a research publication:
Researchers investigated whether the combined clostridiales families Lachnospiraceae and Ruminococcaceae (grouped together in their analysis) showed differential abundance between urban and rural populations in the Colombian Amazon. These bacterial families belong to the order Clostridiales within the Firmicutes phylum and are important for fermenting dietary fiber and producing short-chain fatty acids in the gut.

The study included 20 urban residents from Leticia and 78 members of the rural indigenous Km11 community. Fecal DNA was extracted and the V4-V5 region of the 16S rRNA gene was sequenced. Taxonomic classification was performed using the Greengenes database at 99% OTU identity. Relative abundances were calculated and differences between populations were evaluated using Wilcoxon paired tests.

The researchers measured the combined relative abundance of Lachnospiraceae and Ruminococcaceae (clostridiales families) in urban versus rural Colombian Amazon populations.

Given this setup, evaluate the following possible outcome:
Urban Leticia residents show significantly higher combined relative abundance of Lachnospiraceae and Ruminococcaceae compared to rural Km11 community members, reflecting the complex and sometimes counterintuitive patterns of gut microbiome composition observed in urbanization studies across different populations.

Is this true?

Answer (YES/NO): NO